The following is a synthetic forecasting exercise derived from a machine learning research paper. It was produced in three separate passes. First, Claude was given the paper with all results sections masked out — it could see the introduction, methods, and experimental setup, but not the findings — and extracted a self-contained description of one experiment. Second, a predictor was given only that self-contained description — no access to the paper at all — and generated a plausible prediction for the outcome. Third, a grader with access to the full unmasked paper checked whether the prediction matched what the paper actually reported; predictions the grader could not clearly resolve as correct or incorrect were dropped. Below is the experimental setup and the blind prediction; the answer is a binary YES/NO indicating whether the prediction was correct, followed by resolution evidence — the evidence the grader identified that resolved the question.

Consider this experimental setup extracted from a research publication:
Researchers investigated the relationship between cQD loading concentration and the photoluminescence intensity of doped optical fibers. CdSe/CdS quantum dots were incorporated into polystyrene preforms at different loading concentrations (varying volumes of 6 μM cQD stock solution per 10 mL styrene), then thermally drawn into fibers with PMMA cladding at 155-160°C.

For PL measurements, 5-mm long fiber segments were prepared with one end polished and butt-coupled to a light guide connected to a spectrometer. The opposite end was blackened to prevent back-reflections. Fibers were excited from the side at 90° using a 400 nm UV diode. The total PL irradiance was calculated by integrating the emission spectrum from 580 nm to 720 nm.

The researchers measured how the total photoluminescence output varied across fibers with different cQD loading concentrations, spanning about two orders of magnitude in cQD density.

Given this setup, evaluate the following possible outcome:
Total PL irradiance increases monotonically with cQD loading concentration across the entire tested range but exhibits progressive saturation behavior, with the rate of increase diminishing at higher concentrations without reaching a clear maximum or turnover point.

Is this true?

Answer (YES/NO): NO